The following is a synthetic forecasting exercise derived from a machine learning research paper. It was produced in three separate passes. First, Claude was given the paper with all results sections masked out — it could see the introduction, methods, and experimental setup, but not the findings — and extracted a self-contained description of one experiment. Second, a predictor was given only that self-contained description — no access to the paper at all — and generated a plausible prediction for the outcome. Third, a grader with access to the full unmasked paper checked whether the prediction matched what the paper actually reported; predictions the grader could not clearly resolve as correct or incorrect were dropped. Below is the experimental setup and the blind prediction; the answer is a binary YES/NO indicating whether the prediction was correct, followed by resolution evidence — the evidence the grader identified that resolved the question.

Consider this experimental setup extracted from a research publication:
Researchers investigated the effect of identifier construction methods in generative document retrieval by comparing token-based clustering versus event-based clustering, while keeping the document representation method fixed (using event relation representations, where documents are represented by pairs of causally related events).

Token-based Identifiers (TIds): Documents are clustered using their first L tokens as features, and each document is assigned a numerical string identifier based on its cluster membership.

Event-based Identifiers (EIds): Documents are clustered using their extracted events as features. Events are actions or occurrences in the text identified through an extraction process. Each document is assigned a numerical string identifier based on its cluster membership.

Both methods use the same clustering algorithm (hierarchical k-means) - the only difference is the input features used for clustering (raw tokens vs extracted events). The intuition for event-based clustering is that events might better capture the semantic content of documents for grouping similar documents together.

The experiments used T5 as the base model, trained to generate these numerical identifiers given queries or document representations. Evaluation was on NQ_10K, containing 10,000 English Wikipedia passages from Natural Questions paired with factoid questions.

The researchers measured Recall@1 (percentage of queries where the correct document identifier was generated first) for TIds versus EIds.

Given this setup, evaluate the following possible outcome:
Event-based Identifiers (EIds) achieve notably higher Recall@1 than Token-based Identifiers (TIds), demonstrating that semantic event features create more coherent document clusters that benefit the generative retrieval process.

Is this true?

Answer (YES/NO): NO